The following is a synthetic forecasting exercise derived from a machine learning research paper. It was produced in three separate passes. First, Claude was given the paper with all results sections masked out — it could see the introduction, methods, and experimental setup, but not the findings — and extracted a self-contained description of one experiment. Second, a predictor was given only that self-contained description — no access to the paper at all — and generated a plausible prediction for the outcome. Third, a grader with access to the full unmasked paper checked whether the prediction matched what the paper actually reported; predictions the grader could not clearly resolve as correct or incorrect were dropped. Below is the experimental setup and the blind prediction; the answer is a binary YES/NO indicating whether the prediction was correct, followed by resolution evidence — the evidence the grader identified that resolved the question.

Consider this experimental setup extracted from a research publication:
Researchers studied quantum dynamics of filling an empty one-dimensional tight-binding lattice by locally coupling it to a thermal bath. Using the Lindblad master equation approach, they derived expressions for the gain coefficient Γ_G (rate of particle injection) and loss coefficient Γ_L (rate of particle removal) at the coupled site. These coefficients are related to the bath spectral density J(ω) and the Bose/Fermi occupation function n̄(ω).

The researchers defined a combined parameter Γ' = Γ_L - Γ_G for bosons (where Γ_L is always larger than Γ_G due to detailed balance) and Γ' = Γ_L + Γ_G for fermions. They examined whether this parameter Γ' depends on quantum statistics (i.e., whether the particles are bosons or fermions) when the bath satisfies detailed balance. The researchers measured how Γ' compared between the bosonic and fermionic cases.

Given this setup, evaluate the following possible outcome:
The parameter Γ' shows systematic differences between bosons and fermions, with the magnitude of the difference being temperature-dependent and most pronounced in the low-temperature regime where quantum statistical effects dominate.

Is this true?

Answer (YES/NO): NO